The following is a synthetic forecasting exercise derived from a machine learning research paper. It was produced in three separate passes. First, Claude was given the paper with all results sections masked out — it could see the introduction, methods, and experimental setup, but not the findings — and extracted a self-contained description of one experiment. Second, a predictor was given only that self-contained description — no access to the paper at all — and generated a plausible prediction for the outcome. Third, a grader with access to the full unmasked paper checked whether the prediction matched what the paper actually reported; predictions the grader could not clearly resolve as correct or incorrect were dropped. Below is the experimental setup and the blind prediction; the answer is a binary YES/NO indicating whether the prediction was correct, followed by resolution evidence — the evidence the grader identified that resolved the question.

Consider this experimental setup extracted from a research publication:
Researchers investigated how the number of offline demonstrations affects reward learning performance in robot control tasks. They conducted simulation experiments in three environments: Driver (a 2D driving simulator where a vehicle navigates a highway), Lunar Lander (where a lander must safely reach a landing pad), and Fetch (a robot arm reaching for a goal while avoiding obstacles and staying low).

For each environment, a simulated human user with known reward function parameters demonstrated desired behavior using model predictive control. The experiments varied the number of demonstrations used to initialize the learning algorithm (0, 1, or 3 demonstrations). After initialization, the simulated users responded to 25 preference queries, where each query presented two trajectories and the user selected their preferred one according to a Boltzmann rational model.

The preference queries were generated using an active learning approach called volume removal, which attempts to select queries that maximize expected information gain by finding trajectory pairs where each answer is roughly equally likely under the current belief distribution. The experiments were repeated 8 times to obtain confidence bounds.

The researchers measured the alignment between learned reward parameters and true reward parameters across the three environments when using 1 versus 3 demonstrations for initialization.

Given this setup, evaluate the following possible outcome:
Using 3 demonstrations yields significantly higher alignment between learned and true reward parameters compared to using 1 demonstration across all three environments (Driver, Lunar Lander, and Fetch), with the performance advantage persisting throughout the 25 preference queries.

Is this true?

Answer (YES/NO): NO